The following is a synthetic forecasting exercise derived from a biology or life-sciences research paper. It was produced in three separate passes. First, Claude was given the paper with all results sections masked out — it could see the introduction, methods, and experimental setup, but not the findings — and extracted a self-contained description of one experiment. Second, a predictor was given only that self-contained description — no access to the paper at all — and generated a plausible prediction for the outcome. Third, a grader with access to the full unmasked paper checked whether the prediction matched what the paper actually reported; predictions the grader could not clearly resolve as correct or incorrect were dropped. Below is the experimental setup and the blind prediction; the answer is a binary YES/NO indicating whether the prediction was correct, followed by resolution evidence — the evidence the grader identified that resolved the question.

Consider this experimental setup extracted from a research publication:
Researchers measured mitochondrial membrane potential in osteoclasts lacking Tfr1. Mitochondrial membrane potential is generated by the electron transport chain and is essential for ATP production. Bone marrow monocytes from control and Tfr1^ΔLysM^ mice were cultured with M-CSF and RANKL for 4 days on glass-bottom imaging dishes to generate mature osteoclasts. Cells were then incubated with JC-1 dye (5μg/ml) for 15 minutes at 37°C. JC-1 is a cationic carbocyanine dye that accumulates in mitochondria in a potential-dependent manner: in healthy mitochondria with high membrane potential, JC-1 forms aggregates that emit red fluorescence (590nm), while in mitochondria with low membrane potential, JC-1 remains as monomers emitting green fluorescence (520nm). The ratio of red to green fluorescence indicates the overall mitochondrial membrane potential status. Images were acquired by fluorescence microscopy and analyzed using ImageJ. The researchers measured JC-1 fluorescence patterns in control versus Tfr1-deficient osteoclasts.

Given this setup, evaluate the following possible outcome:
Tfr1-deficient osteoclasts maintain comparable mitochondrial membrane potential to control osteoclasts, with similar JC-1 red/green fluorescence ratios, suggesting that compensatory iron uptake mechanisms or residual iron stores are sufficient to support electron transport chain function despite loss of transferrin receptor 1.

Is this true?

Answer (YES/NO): NO